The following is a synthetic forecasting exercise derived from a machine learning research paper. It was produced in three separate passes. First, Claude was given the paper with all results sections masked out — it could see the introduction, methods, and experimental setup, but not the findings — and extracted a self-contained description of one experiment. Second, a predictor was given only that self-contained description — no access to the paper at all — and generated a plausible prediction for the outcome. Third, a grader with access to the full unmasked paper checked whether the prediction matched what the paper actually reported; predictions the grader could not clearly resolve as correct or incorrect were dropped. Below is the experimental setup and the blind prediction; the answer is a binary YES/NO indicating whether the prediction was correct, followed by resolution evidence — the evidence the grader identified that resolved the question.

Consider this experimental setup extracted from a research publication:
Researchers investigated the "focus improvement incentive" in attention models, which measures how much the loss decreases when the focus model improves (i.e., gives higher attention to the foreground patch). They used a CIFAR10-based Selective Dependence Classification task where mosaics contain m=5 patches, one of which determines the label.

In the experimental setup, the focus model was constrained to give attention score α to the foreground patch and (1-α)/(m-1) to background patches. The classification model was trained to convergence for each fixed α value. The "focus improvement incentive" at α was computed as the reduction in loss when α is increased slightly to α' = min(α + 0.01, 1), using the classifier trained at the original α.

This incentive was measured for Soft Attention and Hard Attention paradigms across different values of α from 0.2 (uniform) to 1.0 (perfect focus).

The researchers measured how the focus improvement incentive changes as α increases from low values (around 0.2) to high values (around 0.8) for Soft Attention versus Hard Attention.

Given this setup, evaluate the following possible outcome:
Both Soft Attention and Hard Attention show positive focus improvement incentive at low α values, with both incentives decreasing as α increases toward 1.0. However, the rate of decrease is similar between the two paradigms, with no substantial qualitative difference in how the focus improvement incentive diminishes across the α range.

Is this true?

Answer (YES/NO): NO